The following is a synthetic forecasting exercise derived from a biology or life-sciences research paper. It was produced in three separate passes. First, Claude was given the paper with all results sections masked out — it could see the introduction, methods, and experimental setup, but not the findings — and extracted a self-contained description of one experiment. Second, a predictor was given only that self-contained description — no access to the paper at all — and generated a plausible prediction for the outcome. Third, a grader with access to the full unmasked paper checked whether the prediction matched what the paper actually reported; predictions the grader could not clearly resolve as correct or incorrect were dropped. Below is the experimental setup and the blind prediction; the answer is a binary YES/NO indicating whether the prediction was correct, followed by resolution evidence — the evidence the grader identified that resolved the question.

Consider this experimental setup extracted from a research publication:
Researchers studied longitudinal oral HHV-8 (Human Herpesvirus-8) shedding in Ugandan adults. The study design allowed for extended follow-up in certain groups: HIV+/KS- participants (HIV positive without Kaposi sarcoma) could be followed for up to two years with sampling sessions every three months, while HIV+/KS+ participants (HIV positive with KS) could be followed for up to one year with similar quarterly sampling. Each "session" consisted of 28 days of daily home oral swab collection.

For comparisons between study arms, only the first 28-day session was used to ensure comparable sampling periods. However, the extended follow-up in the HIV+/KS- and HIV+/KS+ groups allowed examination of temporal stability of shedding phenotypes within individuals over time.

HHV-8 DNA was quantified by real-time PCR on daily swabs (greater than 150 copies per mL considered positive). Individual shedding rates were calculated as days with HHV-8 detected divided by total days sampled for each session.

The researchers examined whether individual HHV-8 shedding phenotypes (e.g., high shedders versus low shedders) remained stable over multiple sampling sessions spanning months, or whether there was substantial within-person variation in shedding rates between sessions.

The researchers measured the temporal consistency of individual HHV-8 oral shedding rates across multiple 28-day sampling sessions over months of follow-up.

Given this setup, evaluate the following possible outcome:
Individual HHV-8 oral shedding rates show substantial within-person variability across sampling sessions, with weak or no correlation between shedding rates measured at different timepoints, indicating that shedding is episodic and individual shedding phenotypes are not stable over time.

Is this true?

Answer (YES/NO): NO